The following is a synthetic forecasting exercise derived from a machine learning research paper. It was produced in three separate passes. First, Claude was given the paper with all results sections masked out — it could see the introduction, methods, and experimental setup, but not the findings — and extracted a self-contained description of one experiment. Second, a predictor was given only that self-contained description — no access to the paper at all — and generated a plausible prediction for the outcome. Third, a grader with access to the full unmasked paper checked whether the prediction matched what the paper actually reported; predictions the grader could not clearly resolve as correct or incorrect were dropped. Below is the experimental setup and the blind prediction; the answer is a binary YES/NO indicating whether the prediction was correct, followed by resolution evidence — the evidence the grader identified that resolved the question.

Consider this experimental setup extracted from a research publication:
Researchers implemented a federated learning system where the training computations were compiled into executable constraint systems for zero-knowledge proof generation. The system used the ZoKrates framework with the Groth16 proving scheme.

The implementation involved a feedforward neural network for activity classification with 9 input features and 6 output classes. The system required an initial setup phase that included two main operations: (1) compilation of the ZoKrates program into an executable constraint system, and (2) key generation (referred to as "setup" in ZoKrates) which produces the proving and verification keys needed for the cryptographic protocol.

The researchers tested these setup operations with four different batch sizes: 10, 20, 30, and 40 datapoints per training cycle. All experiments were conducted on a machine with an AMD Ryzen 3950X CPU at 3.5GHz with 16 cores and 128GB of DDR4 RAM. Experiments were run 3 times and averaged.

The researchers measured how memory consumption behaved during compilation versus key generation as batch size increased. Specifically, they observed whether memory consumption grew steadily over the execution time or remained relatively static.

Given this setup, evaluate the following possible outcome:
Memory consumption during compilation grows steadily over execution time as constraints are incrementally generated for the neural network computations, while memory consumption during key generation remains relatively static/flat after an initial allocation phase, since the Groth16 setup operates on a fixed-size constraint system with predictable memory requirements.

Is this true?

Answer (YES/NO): YES